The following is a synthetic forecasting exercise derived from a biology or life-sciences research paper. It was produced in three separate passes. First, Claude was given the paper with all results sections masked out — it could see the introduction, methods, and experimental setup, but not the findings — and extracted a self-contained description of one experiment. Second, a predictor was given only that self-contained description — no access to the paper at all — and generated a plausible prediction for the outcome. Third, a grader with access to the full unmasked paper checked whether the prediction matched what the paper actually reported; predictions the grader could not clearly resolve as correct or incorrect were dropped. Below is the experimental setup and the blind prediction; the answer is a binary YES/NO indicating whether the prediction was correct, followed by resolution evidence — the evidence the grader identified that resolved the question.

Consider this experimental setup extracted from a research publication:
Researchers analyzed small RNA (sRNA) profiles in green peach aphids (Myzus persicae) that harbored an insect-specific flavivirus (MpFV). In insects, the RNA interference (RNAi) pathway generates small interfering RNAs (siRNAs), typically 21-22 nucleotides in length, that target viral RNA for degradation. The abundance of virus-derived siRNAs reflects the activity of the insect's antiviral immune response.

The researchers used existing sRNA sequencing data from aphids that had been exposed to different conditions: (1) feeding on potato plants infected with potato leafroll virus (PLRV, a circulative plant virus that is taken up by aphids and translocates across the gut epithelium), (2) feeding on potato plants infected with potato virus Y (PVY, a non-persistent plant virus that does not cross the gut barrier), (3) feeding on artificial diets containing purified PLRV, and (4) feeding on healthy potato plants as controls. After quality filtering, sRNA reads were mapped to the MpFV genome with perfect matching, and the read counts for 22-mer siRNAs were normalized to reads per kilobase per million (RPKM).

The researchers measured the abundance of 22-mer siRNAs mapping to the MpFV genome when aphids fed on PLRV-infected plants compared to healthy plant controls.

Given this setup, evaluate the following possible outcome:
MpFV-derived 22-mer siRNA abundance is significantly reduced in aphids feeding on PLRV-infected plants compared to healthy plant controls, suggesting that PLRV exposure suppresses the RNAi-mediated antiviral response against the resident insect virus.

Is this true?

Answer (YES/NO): YES